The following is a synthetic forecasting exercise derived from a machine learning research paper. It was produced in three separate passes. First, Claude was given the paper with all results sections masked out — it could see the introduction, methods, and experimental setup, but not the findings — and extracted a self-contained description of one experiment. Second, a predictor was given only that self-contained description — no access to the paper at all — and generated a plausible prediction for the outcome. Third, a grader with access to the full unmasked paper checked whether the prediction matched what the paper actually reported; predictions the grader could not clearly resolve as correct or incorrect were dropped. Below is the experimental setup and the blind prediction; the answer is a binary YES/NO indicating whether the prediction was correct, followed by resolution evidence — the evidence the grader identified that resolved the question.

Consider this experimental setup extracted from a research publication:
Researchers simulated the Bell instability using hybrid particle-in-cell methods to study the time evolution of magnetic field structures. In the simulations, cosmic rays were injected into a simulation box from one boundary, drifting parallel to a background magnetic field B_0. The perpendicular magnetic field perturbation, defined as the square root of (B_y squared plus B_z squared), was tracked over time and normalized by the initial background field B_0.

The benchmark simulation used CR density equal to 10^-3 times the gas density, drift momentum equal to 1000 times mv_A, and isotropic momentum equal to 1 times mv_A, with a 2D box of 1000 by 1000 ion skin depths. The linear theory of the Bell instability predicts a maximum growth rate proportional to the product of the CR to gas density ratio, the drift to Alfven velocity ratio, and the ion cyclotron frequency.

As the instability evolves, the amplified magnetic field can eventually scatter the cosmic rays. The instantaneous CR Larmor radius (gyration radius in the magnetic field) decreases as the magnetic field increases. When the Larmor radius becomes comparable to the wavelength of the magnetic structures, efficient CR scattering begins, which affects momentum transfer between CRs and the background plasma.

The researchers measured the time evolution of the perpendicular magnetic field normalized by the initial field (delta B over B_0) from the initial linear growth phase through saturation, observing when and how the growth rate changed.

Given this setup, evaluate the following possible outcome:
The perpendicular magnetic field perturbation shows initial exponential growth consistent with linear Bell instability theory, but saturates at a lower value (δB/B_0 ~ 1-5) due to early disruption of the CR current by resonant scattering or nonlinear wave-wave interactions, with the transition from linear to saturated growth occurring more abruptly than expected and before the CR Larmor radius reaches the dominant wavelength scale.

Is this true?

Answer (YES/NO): NO